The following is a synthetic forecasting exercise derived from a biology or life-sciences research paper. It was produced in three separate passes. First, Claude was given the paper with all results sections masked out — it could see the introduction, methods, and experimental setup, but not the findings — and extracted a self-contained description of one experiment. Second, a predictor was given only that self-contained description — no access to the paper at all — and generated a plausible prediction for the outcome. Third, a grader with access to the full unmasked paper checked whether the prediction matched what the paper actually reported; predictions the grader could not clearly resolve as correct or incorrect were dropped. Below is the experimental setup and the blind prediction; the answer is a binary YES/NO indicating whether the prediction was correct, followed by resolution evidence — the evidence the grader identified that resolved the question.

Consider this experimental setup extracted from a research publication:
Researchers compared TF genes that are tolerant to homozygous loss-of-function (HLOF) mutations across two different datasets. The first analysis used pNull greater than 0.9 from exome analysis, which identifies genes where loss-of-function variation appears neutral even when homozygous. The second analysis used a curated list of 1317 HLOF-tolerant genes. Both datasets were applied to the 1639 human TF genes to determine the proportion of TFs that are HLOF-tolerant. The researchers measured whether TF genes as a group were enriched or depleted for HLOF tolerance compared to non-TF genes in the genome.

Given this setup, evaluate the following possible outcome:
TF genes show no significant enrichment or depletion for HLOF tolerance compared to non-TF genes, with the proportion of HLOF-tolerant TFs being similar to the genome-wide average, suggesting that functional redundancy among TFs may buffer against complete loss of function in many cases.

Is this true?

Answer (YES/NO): YES